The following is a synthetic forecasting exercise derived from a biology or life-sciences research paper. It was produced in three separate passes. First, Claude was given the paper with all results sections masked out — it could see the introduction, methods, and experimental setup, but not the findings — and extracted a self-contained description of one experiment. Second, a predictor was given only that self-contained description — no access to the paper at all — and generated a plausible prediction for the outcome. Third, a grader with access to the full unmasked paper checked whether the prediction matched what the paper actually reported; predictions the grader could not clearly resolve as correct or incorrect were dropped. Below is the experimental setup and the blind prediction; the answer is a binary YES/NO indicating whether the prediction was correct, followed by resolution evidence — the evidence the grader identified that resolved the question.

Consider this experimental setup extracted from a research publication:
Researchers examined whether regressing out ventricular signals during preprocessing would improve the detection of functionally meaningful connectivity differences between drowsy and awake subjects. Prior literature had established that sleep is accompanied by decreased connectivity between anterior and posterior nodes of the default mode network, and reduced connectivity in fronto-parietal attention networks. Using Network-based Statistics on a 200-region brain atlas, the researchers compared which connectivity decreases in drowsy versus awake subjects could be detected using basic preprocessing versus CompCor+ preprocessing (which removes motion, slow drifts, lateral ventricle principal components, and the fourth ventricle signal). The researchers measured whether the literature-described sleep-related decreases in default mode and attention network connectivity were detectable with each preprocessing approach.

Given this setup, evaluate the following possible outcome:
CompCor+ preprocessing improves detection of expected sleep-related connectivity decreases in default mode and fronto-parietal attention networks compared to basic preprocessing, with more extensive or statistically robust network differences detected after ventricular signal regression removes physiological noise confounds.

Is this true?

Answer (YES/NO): YES